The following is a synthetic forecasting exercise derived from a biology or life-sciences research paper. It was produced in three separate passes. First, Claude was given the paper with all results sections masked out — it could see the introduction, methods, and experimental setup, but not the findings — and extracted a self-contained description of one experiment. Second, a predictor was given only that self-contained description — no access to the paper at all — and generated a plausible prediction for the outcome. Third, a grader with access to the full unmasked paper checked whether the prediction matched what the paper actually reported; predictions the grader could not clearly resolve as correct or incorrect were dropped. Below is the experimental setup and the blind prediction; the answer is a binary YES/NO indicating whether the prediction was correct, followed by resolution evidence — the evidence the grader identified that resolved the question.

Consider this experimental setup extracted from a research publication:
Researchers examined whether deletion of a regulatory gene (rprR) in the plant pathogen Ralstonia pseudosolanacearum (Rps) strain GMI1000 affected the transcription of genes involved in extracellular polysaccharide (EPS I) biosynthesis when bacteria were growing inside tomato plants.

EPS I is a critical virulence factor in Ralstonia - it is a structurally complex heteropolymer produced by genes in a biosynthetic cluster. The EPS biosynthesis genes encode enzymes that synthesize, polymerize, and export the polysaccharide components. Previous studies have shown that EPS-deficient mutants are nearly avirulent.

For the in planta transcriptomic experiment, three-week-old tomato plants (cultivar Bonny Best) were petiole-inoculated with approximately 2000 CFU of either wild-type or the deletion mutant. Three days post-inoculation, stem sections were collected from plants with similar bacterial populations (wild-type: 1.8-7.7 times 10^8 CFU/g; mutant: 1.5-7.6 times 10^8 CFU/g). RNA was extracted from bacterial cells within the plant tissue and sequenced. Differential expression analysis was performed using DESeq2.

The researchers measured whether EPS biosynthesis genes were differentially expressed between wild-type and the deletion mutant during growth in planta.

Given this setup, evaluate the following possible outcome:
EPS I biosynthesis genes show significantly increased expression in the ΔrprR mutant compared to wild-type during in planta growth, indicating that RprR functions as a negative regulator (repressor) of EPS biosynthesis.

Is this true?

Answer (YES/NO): YES